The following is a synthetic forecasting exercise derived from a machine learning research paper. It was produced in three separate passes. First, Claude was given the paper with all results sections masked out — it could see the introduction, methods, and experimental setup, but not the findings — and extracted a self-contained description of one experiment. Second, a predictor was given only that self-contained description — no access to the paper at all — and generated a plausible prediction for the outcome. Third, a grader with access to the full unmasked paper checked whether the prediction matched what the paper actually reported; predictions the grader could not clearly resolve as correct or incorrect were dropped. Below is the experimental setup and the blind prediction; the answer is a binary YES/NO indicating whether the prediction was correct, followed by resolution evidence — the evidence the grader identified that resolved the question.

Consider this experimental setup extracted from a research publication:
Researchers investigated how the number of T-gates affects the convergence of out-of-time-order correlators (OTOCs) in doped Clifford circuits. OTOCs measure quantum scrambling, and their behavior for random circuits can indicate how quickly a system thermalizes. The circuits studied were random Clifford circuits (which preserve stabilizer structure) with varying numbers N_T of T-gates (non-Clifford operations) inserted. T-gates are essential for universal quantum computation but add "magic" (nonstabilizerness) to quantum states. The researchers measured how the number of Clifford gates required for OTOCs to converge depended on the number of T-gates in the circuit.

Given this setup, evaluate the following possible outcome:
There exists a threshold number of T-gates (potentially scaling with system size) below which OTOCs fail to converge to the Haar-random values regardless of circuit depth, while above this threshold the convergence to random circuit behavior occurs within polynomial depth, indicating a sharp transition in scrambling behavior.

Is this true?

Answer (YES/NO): NO